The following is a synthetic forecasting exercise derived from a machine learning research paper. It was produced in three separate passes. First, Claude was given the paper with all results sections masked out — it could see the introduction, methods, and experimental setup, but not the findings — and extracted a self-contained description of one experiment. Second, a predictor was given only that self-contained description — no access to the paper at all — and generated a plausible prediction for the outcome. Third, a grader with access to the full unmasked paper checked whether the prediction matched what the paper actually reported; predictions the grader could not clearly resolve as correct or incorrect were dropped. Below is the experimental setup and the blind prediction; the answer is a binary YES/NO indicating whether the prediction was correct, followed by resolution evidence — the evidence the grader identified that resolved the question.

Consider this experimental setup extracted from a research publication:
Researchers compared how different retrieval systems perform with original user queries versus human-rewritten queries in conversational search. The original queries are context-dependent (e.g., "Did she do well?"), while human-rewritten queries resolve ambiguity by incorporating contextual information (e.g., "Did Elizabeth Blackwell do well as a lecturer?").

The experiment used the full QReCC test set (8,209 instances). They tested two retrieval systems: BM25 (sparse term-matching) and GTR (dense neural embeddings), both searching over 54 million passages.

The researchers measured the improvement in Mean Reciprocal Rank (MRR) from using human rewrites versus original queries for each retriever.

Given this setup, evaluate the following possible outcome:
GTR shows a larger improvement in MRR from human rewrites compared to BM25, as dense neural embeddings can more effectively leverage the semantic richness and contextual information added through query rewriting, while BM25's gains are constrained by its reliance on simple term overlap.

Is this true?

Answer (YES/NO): YES